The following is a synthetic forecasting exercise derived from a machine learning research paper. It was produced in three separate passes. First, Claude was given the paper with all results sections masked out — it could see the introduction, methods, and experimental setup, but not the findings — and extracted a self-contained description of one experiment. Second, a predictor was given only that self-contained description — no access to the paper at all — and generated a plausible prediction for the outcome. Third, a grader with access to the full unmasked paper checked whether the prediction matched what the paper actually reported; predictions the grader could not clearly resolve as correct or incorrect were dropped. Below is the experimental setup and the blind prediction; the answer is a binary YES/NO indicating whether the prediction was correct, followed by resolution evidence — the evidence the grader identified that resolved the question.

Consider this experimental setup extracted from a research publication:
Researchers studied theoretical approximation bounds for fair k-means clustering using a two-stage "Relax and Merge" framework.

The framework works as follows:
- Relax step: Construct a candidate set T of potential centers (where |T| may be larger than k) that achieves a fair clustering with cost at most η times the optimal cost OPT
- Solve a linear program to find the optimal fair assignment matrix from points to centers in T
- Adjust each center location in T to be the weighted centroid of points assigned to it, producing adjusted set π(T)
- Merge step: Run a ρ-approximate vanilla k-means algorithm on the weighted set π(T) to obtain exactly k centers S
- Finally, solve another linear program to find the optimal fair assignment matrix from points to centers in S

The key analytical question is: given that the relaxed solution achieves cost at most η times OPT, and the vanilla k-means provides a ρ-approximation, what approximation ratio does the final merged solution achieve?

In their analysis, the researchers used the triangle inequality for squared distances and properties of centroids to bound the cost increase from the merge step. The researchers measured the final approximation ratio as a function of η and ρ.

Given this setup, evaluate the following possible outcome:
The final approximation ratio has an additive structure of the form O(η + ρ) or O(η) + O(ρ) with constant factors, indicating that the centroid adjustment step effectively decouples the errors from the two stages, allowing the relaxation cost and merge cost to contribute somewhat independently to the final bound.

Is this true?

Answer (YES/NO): NO